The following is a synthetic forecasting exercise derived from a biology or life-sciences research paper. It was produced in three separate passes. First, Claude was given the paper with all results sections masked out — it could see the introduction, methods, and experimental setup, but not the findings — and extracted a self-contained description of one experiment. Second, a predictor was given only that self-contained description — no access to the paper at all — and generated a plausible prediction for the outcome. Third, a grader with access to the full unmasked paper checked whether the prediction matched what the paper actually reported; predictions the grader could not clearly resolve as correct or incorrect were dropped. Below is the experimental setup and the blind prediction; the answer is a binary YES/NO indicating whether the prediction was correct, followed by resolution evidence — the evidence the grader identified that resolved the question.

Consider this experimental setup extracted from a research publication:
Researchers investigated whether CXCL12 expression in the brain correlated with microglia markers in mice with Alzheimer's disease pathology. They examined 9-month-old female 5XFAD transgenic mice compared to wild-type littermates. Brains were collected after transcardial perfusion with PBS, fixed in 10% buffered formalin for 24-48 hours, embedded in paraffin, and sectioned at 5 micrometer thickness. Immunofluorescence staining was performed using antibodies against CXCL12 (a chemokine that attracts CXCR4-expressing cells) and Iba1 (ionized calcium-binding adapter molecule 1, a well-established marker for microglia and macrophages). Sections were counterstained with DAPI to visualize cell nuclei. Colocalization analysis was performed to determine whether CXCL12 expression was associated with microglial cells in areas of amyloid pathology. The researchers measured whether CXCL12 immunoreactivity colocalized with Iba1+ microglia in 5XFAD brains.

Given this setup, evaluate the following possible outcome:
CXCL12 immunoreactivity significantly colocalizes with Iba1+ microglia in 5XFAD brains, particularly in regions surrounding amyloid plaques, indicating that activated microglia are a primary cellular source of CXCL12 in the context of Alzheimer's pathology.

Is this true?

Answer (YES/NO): NO